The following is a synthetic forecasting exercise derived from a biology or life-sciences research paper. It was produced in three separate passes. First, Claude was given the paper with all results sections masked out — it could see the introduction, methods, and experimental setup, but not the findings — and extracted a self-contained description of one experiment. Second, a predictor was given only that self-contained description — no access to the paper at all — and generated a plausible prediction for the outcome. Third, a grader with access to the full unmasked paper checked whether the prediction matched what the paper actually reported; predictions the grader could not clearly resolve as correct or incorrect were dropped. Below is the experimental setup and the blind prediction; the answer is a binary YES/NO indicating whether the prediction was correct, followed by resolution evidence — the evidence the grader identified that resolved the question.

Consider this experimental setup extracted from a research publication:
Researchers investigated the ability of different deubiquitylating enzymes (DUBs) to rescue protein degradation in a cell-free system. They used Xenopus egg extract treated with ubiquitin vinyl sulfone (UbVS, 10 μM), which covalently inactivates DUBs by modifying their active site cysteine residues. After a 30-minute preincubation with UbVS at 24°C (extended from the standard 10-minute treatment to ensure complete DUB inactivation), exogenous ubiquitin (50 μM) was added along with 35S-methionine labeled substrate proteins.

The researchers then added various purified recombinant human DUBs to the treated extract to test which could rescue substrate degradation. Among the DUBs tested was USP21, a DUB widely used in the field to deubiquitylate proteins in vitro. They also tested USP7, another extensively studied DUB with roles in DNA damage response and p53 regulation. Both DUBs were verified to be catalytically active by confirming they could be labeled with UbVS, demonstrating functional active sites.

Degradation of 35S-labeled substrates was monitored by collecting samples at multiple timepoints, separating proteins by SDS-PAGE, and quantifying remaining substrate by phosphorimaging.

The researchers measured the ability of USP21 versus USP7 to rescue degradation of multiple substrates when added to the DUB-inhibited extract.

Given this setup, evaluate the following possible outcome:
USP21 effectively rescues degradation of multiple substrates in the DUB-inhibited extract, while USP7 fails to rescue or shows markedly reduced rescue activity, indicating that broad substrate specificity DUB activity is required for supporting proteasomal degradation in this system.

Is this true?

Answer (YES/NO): NO